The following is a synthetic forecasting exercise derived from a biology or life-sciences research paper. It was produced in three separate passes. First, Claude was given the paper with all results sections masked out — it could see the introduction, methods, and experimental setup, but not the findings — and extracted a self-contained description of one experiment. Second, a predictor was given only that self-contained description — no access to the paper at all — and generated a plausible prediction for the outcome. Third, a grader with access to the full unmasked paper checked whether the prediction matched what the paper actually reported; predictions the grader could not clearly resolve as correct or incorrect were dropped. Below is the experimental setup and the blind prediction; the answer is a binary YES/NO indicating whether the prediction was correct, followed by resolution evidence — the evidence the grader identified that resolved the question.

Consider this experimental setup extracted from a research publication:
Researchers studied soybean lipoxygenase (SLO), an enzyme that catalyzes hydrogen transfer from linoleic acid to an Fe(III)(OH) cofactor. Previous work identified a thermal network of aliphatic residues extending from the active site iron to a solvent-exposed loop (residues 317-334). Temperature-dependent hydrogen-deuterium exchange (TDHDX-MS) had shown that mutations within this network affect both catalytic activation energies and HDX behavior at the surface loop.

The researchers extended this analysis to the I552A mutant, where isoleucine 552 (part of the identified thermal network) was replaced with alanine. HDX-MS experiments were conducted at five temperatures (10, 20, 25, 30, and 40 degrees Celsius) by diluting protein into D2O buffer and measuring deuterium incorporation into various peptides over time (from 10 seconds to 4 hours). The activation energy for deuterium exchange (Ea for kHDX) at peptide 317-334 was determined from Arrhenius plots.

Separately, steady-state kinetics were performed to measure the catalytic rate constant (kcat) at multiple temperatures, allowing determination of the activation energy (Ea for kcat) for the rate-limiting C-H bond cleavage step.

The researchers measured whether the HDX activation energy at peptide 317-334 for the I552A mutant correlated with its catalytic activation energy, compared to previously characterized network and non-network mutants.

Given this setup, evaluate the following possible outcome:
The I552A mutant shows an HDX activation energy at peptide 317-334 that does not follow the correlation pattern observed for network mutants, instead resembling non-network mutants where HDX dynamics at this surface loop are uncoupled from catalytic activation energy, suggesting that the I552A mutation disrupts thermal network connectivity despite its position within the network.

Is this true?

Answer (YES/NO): NO